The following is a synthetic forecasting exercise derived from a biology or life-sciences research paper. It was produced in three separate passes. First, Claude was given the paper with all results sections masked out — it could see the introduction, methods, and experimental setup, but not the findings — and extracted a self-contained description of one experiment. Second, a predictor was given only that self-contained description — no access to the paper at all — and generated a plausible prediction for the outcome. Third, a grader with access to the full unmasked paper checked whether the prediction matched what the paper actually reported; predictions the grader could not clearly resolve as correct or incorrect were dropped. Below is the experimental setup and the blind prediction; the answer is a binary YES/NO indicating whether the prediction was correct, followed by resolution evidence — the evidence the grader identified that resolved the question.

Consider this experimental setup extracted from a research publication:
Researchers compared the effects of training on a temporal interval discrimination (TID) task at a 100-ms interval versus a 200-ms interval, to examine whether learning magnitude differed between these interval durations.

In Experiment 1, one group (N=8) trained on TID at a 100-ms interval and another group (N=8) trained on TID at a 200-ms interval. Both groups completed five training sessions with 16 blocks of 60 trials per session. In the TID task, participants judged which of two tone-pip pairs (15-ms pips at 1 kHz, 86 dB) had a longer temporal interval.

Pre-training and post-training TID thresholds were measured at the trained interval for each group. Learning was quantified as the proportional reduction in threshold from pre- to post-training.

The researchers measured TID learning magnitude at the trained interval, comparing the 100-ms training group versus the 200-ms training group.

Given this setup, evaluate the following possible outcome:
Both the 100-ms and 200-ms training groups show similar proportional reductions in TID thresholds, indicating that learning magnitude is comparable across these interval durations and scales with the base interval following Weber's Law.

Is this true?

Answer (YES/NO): NO